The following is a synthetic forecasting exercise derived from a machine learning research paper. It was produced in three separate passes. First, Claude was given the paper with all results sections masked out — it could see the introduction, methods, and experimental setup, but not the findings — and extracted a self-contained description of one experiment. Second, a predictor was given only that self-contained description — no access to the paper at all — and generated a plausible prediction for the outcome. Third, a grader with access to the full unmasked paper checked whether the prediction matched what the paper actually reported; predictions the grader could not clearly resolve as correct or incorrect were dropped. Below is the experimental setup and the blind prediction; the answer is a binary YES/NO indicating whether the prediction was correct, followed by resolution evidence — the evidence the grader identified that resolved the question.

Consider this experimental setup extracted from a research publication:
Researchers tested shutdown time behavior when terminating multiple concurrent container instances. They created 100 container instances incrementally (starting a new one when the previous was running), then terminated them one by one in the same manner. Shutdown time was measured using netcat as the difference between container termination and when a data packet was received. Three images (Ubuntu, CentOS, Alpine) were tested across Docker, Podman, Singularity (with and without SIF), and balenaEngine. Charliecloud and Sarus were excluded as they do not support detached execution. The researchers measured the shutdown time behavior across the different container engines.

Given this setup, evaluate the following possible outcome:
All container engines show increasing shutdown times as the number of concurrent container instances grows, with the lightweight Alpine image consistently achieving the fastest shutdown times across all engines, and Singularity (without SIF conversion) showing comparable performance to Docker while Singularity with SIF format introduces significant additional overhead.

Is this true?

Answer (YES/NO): NO